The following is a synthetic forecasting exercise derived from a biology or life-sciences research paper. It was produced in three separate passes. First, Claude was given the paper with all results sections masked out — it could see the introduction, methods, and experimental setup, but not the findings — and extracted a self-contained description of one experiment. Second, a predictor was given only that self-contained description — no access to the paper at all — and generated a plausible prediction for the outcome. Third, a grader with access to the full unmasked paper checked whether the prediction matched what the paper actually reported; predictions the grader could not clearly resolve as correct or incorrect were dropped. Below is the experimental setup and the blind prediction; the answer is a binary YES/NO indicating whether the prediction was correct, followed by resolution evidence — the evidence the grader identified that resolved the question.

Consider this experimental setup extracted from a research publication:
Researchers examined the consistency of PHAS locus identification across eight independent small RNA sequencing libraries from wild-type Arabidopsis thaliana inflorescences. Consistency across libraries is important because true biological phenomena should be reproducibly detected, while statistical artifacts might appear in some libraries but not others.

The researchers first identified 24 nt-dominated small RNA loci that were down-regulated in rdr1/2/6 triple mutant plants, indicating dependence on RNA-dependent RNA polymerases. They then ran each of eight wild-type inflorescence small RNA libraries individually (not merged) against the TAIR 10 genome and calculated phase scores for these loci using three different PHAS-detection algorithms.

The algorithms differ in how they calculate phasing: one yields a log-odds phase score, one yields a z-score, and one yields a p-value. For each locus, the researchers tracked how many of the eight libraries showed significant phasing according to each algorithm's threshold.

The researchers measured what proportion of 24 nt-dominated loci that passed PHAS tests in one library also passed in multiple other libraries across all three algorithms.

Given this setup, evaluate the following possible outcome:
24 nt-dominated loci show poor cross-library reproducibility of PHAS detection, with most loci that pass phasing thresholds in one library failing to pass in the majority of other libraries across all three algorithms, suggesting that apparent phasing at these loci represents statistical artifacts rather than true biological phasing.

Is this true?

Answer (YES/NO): YES